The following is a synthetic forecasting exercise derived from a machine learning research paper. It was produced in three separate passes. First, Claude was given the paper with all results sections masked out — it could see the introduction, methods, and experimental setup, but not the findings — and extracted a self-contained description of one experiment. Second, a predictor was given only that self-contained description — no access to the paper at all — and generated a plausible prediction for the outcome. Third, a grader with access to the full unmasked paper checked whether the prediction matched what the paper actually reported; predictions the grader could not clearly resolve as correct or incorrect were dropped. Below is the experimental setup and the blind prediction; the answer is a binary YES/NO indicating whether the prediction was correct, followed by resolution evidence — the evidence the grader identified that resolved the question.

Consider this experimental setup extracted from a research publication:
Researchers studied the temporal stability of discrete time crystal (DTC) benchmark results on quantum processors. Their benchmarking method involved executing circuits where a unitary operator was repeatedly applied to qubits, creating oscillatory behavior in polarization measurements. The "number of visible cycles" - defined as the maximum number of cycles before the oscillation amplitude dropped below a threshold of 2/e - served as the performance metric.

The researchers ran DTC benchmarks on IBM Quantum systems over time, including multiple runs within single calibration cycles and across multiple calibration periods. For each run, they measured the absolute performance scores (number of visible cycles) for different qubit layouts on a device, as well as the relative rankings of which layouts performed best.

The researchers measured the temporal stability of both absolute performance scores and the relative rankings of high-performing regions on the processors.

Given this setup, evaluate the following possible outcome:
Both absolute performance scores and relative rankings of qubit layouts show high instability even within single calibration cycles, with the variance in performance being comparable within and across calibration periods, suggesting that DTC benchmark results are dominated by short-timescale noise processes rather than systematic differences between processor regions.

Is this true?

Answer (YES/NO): NO